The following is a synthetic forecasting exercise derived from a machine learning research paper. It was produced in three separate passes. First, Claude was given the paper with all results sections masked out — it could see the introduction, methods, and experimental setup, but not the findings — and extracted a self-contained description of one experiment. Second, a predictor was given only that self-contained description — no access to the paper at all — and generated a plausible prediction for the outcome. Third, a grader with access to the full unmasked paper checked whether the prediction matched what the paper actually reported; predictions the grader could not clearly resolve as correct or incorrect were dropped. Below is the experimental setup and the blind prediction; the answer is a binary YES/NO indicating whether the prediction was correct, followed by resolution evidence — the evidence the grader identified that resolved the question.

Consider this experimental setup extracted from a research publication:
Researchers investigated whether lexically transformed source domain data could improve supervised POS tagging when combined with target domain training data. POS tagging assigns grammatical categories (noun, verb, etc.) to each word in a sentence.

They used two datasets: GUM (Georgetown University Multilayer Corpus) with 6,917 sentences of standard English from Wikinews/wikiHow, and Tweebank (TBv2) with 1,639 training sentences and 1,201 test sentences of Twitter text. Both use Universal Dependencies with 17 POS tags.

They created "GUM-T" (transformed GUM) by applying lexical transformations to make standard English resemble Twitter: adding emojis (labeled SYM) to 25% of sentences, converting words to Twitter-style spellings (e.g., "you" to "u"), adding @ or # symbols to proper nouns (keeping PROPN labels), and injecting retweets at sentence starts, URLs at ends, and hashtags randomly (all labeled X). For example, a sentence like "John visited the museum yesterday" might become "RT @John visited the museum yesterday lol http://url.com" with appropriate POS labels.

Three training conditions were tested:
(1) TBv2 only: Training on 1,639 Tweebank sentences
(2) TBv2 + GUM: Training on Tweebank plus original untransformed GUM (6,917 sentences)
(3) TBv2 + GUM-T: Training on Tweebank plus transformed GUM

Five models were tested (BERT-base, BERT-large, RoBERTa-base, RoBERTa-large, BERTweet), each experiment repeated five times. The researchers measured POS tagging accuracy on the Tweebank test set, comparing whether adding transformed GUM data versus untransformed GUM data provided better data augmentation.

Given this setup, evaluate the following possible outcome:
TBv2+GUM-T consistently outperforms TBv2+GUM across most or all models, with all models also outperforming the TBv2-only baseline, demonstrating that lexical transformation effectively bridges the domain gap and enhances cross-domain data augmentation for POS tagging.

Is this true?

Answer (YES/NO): YES